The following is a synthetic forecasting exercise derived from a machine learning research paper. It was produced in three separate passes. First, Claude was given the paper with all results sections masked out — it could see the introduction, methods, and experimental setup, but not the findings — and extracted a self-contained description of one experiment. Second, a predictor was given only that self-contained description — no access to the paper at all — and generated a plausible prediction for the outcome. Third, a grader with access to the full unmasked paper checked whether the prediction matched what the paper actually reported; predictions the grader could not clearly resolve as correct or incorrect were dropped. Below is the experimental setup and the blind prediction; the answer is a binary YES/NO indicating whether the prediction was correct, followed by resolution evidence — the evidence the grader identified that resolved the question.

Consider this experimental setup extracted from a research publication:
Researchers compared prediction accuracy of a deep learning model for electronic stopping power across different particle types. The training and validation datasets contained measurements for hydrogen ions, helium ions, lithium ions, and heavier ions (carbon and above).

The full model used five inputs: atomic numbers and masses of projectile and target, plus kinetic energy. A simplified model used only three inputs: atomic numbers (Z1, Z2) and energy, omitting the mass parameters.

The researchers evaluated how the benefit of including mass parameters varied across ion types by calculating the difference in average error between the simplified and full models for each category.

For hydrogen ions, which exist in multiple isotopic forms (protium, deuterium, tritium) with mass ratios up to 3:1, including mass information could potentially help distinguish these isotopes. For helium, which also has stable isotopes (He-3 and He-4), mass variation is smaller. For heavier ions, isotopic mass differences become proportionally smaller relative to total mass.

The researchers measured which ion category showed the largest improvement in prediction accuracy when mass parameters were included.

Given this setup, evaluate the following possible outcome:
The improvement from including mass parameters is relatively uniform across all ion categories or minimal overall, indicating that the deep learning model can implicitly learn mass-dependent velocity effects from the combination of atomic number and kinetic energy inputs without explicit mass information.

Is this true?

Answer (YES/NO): YES